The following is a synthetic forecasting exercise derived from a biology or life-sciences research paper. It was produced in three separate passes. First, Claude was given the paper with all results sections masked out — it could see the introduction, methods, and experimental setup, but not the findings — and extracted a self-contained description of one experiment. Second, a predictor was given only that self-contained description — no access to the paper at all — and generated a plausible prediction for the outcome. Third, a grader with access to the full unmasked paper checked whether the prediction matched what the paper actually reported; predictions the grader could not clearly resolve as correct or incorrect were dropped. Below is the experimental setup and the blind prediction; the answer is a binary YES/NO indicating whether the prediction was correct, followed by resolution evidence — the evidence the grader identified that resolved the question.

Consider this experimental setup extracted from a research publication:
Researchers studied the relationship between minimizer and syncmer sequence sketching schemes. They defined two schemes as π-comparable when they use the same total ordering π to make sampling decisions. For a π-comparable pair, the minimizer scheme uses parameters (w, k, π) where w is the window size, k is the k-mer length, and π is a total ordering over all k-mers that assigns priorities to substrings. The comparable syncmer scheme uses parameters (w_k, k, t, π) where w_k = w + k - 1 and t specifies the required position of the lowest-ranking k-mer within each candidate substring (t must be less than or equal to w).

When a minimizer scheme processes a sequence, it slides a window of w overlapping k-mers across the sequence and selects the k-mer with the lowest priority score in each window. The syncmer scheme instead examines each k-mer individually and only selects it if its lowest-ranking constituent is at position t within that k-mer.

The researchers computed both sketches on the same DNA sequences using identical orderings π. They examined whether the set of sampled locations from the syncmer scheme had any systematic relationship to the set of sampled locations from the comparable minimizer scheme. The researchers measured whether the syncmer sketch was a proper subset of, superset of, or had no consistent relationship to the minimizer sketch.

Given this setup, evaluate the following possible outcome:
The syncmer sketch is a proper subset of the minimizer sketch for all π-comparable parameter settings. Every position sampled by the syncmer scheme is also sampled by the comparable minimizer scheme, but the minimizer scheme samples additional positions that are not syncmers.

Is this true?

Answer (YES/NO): YES